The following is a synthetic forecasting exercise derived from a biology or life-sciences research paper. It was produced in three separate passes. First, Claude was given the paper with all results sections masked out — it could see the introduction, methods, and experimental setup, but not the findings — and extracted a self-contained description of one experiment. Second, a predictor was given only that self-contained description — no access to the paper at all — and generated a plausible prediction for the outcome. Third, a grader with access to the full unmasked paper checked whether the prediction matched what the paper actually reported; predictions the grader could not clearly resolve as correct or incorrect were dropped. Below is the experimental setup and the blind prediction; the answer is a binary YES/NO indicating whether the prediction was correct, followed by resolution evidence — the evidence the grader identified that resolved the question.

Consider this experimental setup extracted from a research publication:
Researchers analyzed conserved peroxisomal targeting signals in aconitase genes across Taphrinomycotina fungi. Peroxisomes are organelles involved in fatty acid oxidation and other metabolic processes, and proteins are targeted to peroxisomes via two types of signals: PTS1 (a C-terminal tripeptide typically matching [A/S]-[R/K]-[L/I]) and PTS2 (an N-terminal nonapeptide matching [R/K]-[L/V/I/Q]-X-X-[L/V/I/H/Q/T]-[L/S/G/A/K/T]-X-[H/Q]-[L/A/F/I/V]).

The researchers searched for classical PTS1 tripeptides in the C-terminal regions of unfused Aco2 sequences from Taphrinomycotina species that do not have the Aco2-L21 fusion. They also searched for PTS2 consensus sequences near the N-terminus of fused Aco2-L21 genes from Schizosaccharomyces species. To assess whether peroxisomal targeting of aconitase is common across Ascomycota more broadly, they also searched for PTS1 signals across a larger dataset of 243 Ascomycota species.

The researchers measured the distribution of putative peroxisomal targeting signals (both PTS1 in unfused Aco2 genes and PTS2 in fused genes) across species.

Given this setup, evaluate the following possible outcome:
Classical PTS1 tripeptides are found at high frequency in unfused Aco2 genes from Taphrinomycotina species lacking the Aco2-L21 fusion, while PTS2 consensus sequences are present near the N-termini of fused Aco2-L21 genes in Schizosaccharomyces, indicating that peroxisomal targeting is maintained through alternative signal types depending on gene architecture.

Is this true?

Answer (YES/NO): NO